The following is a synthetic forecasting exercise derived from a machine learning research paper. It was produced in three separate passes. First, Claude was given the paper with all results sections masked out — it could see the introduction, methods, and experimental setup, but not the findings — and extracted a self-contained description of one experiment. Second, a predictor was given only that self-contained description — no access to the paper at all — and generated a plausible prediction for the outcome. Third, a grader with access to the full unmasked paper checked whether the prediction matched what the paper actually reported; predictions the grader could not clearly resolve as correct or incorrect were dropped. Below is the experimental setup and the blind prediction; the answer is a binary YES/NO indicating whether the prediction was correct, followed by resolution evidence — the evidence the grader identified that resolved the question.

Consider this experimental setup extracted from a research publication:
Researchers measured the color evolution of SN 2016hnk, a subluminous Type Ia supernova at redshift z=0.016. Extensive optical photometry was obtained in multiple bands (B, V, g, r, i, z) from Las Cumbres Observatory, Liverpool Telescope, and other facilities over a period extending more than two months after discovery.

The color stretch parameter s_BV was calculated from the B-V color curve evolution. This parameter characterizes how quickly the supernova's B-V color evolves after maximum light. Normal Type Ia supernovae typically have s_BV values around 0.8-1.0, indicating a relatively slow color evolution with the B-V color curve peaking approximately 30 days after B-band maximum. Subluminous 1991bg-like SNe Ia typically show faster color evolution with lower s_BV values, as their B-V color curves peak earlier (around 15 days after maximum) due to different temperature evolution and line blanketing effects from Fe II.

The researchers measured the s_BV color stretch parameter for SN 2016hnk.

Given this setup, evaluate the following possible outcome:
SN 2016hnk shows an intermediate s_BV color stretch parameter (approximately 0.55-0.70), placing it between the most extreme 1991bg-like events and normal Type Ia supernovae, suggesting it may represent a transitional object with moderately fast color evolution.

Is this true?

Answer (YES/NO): NO